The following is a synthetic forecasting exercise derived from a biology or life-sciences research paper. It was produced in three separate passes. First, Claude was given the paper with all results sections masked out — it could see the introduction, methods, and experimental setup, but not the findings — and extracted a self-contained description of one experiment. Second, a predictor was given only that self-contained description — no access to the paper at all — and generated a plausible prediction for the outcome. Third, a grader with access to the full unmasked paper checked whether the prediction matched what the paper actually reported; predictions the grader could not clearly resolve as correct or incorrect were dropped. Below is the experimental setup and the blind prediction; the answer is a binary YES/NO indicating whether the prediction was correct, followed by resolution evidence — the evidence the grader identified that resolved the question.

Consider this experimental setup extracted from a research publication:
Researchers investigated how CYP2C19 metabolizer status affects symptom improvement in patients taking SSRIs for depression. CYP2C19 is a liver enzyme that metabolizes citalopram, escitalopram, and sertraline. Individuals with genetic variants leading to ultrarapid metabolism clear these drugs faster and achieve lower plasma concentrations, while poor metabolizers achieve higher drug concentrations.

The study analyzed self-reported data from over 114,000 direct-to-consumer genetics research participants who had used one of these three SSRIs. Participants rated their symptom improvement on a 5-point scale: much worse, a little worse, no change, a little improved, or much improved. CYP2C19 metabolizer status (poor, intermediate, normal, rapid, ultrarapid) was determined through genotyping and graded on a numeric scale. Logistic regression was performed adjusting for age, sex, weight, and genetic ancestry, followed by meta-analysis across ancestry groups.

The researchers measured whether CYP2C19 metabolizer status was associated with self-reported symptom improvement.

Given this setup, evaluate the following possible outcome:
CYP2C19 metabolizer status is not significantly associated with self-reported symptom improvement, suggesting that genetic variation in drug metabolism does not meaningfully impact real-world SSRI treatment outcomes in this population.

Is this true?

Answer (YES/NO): YES